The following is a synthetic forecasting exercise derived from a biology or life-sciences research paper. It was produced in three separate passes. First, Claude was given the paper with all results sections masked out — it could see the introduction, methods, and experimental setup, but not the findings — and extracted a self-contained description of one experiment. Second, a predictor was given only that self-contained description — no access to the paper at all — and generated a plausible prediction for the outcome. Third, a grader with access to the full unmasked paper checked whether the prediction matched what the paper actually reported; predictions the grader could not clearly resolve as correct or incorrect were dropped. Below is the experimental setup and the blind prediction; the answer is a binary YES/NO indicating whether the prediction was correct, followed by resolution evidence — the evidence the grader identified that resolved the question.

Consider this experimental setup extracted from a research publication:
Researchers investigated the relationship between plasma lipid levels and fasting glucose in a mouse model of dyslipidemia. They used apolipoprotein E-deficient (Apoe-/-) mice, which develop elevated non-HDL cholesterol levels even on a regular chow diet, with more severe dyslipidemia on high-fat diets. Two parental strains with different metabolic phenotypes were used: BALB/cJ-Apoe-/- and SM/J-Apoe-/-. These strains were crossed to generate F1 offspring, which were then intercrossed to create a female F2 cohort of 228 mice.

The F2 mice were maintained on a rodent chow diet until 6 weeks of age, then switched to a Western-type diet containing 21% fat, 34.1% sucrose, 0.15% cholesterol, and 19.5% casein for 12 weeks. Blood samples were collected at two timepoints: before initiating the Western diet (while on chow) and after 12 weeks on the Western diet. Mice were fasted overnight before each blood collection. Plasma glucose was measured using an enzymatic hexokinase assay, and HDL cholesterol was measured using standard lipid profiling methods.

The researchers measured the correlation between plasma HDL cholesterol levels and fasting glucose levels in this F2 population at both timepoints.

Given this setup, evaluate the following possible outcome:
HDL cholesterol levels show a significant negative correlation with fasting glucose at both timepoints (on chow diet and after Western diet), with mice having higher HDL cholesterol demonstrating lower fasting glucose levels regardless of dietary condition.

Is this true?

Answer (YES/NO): YES